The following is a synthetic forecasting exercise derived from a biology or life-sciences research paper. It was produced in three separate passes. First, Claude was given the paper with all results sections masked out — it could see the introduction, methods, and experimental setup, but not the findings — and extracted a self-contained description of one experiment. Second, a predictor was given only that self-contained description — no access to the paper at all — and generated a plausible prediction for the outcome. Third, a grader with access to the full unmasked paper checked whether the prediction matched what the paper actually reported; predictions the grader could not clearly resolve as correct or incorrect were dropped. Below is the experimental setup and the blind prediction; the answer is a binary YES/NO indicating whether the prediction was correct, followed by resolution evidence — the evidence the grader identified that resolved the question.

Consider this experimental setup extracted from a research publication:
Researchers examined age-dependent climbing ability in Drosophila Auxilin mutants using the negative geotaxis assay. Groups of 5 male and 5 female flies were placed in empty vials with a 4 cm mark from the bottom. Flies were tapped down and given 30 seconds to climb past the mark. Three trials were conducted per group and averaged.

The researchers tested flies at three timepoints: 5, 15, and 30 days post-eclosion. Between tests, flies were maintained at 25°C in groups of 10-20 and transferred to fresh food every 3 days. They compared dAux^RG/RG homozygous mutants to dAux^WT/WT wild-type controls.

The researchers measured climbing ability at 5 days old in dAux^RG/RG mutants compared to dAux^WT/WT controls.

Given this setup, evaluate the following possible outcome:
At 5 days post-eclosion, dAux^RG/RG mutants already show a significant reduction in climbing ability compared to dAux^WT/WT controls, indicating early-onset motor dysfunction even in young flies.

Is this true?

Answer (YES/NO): NO